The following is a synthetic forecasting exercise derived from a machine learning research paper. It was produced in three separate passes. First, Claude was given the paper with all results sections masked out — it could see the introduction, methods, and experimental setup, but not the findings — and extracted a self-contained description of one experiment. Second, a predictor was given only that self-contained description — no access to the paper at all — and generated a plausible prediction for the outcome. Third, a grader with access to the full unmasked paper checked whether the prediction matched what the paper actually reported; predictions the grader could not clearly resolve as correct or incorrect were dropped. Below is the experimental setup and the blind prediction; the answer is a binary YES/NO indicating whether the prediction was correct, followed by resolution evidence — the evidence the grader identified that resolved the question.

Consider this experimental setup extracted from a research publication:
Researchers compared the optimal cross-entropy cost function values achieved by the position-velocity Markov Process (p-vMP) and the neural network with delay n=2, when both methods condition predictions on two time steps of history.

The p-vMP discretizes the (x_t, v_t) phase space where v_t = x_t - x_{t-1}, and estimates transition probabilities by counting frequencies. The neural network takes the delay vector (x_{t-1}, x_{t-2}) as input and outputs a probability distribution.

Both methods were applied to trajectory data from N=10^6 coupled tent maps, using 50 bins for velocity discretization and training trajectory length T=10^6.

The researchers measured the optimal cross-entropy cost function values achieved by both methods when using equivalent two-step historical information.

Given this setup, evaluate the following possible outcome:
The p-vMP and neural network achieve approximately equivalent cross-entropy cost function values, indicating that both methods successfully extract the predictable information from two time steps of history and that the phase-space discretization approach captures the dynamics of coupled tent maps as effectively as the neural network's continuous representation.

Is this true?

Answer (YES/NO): YES